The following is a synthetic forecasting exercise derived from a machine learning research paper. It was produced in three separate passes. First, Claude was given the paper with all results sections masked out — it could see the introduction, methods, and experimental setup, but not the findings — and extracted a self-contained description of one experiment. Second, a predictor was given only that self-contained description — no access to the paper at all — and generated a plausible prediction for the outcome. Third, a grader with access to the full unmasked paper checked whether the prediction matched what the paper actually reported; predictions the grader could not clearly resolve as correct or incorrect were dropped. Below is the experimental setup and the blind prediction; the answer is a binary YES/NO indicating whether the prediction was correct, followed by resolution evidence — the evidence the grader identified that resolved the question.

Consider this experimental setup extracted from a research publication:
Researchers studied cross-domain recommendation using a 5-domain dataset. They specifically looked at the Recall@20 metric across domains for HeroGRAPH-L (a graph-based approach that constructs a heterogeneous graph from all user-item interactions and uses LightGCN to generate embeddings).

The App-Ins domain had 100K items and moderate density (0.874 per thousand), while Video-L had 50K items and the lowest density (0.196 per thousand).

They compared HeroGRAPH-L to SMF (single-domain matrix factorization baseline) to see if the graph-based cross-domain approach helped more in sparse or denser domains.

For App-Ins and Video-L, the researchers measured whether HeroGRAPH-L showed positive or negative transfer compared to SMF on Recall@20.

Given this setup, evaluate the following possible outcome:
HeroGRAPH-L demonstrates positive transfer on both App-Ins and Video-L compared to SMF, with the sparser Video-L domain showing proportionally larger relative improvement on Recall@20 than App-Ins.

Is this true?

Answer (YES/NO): NO